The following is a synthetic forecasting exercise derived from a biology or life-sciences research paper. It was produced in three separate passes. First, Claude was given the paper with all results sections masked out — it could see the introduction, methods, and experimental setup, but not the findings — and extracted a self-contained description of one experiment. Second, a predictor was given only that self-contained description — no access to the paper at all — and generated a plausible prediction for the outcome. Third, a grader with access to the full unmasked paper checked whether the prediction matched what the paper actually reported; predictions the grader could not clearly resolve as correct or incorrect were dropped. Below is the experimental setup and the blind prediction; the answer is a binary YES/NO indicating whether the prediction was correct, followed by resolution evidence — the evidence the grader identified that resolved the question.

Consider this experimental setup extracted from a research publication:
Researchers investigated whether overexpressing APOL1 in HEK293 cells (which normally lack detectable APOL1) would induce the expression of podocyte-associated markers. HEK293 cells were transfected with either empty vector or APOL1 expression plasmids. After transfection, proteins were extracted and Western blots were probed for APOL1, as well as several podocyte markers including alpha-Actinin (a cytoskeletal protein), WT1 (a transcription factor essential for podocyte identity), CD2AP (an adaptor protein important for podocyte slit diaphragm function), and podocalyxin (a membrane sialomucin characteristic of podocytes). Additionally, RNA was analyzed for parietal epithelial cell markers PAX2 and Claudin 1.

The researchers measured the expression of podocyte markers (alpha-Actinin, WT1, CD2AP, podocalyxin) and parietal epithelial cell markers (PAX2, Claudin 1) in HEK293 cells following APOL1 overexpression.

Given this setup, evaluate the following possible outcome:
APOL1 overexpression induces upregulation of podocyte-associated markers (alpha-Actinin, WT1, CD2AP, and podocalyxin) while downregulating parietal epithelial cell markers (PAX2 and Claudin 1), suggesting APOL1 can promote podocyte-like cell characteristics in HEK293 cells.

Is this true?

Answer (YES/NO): YES